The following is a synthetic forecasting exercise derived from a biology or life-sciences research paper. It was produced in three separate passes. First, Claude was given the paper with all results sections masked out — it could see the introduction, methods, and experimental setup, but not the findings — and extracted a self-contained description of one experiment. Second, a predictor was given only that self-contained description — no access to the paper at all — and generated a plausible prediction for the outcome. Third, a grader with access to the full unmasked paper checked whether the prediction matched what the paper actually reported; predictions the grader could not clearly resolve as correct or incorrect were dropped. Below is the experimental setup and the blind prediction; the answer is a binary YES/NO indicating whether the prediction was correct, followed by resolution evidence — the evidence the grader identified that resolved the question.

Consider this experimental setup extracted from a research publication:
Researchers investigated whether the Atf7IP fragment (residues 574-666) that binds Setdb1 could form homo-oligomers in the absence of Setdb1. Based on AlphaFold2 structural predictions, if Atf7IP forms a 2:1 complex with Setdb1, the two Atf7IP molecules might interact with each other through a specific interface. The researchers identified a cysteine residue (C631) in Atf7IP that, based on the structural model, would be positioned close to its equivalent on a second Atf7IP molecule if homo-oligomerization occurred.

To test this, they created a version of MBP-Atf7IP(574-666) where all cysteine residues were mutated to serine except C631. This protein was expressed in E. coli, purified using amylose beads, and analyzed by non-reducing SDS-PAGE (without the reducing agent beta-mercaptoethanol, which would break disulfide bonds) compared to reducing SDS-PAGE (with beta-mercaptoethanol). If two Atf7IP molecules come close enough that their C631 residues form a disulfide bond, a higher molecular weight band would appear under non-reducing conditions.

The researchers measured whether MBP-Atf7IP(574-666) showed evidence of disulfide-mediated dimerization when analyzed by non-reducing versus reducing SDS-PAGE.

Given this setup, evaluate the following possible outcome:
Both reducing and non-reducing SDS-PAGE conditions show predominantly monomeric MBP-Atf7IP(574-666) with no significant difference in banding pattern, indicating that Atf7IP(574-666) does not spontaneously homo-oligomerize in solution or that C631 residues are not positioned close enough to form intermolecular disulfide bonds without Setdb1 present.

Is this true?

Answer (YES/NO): NO